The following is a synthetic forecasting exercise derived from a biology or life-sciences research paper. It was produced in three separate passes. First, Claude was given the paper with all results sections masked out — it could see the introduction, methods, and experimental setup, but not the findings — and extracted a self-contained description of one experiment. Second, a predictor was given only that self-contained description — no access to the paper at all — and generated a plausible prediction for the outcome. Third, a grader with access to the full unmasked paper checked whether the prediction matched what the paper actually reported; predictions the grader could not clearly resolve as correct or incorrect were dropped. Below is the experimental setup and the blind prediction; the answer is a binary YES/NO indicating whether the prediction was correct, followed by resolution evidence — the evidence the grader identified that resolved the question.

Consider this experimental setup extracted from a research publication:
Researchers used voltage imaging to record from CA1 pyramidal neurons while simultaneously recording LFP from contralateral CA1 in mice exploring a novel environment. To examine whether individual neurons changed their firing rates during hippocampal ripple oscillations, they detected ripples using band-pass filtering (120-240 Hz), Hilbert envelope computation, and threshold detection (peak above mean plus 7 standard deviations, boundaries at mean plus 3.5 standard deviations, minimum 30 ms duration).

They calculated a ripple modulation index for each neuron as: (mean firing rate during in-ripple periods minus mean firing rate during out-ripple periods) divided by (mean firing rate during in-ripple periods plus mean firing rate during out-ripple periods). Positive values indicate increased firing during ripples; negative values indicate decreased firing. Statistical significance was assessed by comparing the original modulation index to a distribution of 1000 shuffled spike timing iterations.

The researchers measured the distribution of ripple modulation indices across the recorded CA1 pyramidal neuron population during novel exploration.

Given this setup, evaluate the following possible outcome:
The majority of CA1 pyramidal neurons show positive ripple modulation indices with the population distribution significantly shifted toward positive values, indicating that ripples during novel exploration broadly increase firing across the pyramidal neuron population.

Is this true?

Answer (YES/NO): NO